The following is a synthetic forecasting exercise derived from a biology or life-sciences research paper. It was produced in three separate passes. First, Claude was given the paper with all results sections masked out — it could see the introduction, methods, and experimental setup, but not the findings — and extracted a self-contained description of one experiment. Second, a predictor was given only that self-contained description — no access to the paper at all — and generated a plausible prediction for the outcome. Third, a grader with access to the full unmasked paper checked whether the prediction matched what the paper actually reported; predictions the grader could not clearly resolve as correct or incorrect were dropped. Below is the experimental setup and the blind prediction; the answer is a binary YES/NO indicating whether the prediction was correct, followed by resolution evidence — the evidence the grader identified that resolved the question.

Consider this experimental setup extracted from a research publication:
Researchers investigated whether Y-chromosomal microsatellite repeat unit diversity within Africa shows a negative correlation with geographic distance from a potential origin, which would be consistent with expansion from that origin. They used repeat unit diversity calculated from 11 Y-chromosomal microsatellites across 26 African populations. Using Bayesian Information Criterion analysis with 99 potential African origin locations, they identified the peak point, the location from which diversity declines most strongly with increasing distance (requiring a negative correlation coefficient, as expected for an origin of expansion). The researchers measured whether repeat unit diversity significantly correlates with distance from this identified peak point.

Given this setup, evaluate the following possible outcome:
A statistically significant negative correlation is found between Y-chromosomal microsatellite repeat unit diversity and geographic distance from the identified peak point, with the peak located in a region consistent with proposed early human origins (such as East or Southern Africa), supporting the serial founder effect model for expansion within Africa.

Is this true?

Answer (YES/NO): NO